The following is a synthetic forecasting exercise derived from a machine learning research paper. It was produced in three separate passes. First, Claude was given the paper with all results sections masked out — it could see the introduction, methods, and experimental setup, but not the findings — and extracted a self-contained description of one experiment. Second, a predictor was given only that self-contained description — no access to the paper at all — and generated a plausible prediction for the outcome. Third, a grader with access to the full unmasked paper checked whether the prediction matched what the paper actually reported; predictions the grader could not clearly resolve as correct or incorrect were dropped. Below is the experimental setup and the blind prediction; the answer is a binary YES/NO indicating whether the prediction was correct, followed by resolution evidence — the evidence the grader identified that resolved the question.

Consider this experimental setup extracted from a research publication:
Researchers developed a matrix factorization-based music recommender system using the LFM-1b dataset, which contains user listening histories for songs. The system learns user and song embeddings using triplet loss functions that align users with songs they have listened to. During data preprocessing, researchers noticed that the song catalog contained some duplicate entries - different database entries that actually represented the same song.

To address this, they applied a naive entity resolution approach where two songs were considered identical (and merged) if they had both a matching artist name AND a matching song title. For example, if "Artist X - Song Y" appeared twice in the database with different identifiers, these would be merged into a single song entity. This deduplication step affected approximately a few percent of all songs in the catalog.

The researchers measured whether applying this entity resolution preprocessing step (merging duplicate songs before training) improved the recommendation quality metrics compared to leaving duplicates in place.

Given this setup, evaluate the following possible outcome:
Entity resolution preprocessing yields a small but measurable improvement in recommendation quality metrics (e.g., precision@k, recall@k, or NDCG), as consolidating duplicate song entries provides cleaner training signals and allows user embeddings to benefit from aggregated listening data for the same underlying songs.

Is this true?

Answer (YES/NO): NO